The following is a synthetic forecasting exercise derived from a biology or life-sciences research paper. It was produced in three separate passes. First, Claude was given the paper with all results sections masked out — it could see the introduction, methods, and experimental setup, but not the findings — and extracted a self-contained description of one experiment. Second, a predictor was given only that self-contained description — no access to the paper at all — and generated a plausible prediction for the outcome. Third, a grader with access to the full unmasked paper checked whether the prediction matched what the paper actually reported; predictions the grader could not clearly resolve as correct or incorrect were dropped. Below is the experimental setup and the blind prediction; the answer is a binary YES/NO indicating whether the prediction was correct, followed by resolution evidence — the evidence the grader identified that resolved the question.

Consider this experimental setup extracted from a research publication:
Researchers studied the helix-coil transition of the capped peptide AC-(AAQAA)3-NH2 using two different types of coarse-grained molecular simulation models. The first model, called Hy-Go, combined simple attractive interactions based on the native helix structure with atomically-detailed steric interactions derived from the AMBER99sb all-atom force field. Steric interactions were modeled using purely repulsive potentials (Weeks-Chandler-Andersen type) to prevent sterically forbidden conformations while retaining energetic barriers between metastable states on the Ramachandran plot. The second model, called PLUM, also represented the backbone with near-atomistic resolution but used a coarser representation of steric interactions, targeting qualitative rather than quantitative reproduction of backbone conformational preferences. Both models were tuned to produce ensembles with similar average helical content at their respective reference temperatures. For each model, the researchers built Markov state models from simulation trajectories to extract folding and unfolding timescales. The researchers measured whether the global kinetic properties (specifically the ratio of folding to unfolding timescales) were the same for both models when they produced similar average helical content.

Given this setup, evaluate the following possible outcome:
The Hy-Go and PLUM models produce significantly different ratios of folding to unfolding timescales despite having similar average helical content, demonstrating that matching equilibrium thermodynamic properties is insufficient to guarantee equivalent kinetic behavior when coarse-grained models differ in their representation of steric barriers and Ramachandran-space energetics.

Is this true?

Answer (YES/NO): YES